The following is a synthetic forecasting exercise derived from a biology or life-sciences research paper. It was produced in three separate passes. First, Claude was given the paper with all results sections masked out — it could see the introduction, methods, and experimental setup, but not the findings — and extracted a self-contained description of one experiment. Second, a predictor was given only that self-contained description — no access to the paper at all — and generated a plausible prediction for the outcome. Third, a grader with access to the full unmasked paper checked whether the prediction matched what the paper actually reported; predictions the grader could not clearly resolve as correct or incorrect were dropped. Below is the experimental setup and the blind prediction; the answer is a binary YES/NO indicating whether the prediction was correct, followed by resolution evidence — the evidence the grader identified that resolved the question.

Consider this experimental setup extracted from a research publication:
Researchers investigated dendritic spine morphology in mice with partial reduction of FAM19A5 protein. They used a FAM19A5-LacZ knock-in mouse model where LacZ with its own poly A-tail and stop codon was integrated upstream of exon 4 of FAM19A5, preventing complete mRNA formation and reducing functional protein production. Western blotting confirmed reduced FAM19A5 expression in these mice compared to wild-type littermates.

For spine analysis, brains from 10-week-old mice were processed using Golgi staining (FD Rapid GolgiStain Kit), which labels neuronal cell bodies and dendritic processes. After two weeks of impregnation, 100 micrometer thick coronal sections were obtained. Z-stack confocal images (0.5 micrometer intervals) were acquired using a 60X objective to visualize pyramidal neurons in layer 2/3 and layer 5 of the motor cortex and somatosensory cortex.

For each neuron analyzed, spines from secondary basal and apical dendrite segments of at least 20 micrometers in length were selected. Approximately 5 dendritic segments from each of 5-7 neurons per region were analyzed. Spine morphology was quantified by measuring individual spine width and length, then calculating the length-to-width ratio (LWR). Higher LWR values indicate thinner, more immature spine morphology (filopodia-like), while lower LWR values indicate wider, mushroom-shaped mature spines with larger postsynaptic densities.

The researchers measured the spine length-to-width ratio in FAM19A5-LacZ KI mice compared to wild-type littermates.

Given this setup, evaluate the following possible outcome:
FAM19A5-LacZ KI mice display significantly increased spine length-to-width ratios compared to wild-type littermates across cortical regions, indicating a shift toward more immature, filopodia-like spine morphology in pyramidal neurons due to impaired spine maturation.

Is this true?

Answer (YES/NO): YES